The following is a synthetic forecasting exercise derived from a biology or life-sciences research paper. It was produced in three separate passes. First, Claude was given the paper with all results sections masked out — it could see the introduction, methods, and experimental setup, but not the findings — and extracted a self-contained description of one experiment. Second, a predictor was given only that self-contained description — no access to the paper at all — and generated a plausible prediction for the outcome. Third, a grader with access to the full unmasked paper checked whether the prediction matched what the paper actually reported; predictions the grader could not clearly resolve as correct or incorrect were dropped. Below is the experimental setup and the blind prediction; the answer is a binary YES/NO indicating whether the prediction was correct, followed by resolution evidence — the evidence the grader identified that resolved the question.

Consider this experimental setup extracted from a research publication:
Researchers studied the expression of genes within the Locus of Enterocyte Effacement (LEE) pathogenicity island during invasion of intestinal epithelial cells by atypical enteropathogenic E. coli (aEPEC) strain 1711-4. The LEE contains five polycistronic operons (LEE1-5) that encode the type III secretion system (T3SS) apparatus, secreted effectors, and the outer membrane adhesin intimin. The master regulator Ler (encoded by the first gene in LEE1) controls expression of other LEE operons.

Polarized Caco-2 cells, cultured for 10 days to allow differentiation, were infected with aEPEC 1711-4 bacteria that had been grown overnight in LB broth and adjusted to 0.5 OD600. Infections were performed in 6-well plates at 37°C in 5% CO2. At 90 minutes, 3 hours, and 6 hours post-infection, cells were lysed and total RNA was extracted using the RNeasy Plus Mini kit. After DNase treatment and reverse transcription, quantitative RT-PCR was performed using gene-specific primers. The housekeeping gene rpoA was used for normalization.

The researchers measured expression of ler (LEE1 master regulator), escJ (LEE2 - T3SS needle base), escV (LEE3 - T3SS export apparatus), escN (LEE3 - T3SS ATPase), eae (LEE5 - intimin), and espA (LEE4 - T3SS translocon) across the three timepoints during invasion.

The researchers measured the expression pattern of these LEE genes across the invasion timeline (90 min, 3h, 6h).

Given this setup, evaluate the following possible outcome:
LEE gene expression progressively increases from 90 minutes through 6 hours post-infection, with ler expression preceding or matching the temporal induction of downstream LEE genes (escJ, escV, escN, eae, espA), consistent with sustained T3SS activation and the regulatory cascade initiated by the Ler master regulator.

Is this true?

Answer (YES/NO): NO